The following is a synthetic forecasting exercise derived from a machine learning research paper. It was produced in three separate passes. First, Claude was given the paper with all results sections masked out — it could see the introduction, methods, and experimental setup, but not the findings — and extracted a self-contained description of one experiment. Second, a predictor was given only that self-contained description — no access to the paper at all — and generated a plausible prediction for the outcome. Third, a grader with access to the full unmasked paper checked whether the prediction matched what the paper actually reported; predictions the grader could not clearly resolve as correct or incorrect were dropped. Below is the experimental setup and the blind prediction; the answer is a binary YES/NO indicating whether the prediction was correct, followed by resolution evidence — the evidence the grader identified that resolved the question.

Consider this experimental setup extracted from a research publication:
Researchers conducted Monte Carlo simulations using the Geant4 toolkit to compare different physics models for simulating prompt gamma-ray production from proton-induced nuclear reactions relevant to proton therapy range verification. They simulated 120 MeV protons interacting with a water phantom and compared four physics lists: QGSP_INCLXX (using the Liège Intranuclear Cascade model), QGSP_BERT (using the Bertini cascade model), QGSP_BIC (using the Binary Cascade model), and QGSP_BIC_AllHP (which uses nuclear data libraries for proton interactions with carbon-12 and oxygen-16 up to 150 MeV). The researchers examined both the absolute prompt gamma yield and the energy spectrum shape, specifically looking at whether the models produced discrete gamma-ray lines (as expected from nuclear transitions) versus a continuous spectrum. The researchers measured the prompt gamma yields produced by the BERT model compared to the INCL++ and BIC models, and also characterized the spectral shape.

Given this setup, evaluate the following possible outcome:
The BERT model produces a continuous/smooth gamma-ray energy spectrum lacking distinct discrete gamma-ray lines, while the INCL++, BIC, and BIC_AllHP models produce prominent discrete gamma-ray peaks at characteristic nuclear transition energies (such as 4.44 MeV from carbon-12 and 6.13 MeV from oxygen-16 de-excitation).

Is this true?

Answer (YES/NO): NO